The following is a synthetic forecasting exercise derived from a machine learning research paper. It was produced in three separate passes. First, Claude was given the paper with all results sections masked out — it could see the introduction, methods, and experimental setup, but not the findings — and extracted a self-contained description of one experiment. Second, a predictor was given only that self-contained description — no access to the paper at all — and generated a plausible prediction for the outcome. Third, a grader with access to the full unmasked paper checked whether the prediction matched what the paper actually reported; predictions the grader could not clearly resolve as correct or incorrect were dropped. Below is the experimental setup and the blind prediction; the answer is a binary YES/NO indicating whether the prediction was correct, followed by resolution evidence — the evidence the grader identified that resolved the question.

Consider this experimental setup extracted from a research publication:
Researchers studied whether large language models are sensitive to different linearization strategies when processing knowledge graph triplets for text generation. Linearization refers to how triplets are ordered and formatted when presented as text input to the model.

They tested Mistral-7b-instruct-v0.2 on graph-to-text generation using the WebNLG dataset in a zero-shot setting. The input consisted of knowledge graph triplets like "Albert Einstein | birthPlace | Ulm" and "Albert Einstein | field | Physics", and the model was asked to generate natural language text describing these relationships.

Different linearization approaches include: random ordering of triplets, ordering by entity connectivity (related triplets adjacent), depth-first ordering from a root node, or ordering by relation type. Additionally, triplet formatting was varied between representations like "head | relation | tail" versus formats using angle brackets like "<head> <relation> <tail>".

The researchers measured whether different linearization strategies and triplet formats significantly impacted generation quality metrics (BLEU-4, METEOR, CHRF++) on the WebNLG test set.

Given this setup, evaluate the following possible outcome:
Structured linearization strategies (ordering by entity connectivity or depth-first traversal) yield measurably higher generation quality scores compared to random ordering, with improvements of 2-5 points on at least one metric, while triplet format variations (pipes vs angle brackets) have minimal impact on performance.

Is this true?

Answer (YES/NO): NO